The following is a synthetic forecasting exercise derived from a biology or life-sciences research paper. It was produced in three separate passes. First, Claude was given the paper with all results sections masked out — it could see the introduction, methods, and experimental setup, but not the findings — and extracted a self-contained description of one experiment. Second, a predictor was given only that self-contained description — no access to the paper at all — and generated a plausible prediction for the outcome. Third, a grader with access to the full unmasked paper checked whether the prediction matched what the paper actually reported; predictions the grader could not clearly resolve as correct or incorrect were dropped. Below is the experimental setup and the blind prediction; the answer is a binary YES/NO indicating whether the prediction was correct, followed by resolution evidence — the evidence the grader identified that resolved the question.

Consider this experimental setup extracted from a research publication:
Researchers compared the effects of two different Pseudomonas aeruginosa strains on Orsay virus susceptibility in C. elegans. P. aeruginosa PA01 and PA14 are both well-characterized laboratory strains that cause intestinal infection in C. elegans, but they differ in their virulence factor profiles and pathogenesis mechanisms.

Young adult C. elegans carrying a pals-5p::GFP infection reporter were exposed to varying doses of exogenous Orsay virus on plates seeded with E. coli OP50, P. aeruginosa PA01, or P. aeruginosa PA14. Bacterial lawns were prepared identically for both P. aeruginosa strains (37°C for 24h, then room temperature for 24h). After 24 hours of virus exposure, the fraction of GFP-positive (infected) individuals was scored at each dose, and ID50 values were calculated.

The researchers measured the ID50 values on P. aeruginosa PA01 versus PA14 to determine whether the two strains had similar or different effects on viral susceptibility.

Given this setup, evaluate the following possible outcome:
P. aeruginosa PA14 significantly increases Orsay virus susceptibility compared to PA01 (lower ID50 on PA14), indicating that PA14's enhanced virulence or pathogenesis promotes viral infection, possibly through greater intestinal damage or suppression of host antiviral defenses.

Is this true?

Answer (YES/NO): NO